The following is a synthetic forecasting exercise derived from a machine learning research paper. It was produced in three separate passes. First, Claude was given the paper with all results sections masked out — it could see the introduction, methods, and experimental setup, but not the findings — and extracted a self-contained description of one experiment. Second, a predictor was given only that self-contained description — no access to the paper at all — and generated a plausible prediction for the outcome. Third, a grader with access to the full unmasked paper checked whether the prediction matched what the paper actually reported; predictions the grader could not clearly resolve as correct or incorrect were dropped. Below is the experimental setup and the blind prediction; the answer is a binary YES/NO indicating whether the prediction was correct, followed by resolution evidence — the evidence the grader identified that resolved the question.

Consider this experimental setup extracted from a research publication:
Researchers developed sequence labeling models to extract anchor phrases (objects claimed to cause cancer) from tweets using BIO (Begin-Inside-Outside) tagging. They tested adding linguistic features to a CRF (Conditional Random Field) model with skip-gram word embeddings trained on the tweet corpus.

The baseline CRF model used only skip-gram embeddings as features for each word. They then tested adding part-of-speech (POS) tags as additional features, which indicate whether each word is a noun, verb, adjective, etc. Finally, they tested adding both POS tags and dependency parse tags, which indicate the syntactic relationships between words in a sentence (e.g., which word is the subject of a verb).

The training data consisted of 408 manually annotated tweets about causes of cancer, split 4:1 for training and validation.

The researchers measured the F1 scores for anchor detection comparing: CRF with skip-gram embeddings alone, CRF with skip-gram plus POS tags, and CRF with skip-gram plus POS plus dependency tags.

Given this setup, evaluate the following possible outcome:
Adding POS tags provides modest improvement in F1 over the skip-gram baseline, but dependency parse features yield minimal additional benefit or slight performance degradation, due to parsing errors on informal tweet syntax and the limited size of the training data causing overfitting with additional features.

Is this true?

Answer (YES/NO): NO